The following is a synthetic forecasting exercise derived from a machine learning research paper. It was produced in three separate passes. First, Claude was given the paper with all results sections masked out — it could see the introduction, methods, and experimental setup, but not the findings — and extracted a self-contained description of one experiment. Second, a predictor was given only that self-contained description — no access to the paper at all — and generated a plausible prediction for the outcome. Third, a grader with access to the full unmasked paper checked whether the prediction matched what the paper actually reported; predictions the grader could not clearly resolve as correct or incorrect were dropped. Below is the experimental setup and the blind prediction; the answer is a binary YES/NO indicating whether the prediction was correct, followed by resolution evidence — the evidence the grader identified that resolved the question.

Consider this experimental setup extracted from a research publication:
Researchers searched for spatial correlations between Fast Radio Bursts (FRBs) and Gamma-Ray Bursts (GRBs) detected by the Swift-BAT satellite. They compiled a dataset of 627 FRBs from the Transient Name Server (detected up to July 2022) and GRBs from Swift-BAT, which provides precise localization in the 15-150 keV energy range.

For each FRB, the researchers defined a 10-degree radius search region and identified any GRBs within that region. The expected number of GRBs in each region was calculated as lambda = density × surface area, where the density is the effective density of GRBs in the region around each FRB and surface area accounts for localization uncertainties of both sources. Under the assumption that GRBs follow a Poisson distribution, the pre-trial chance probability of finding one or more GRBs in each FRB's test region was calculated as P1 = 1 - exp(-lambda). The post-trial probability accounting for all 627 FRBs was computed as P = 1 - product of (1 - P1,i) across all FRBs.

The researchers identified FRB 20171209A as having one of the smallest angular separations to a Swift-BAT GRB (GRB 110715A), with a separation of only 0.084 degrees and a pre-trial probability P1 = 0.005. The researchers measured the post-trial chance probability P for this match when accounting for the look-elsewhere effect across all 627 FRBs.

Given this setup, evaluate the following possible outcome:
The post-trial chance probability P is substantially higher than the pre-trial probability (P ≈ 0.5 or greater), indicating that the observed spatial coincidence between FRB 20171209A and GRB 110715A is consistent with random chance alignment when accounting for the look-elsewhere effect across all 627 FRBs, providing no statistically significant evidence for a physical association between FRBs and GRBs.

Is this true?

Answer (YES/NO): YES